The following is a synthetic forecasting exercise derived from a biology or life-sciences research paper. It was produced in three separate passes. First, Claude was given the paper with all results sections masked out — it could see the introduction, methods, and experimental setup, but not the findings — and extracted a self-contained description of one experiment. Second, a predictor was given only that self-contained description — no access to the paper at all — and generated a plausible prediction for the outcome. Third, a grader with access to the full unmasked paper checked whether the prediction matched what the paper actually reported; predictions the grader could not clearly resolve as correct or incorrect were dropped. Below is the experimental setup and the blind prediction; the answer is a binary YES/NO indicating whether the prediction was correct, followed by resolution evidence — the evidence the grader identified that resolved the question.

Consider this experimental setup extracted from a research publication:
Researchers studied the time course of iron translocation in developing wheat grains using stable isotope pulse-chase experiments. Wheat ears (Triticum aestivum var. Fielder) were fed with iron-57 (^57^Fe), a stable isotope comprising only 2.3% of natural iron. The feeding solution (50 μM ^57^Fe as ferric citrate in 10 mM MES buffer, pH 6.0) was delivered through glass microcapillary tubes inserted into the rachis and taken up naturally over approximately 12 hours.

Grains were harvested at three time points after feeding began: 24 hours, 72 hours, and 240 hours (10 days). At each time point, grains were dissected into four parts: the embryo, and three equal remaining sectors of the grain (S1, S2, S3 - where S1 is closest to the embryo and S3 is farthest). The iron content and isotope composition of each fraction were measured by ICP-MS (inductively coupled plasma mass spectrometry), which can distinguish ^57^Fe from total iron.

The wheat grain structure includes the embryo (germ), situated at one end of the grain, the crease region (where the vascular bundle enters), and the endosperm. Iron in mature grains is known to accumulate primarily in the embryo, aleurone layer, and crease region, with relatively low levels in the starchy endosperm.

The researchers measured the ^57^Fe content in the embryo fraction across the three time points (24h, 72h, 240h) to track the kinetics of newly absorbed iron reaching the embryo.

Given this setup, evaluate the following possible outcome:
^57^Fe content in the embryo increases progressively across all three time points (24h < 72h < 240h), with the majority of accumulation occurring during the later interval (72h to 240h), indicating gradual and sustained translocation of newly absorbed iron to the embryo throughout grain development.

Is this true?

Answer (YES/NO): NO